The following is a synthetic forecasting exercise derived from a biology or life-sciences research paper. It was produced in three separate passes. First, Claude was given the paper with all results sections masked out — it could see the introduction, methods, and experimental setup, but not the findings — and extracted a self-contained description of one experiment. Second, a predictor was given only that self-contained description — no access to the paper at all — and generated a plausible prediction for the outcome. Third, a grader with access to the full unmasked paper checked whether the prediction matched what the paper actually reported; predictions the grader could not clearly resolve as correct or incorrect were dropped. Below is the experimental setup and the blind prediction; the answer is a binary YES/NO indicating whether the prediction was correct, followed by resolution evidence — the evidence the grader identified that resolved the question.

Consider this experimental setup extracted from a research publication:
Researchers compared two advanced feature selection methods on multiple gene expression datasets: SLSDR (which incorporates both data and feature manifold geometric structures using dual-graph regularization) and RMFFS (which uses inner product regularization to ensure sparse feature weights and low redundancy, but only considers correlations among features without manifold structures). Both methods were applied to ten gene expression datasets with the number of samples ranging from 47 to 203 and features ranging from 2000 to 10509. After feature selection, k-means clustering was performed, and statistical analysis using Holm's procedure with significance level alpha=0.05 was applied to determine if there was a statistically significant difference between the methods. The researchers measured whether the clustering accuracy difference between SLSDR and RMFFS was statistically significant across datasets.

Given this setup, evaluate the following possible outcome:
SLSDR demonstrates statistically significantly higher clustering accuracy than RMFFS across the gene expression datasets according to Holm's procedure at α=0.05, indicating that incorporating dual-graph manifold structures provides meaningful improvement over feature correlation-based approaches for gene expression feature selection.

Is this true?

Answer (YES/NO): NO